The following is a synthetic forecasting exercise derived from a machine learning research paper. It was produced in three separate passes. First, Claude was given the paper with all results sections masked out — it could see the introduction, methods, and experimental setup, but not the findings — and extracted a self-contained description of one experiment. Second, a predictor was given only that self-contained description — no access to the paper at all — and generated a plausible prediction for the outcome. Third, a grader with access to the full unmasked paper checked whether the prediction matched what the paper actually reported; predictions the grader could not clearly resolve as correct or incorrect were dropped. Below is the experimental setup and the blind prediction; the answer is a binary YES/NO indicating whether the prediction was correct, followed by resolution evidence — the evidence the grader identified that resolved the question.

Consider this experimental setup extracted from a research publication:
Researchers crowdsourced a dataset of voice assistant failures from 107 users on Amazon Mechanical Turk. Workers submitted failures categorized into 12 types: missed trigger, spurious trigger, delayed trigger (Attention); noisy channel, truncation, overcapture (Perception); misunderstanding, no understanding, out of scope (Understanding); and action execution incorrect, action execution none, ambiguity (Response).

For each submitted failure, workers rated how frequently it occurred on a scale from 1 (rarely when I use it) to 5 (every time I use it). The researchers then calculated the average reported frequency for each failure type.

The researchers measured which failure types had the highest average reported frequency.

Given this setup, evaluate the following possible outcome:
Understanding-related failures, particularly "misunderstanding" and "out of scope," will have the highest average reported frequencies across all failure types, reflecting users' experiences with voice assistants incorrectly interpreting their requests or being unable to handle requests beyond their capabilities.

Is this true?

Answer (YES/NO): NO